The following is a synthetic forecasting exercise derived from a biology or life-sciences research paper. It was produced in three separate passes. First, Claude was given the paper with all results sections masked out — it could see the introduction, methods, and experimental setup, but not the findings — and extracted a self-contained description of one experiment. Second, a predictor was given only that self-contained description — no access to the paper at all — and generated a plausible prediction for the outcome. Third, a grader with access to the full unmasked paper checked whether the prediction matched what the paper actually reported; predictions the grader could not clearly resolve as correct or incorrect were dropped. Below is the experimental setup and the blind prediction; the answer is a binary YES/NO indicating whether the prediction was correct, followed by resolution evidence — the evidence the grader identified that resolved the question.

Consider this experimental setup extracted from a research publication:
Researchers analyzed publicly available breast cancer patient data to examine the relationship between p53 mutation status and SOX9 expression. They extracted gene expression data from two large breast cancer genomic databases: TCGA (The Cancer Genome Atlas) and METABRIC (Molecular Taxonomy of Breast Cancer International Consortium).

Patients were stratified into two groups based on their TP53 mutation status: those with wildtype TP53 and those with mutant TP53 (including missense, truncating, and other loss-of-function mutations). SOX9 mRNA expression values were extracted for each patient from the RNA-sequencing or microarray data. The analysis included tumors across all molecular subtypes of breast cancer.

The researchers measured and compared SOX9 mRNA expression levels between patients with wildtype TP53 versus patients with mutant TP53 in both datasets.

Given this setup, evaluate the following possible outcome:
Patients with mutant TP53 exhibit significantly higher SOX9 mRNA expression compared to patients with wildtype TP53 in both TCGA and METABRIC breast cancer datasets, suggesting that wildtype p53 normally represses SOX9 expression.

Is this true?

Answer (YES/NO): NO